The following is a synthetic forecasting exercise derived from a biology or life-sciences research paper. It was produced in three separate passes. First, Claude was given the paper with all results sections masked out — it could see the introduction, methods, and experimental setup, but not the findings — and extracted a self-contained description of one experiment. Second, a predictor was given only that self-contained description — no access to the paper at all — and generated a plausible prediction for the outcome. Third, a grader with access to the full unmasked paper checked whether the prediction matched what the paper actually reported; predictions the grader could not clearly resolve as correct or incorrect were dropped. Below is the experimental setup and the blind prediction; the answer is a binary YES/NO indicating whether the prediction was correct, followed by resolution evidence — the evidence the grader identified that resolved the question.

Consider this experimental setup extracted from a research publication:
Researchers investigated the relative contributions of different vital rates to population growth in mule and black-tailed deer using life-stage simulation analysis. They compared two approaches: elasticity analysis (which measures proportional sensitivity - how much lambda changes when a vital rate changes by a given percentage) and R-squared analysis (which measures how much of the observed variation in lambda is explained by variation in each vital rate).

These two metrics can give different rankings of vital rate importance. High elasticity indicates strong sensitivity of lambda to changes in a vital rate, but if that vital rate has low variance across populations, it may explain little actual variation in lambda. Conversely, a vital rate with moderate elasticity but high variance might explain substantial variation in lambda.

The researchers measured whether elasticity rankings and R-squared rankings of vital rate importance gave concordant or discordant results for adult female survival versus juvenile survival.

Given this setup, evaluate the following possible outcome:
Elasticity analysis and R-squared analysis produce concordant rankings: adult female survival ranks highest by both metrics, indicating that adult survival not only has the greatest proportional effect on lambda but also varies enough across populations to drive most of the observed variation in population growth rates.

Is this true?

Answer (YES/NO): YES